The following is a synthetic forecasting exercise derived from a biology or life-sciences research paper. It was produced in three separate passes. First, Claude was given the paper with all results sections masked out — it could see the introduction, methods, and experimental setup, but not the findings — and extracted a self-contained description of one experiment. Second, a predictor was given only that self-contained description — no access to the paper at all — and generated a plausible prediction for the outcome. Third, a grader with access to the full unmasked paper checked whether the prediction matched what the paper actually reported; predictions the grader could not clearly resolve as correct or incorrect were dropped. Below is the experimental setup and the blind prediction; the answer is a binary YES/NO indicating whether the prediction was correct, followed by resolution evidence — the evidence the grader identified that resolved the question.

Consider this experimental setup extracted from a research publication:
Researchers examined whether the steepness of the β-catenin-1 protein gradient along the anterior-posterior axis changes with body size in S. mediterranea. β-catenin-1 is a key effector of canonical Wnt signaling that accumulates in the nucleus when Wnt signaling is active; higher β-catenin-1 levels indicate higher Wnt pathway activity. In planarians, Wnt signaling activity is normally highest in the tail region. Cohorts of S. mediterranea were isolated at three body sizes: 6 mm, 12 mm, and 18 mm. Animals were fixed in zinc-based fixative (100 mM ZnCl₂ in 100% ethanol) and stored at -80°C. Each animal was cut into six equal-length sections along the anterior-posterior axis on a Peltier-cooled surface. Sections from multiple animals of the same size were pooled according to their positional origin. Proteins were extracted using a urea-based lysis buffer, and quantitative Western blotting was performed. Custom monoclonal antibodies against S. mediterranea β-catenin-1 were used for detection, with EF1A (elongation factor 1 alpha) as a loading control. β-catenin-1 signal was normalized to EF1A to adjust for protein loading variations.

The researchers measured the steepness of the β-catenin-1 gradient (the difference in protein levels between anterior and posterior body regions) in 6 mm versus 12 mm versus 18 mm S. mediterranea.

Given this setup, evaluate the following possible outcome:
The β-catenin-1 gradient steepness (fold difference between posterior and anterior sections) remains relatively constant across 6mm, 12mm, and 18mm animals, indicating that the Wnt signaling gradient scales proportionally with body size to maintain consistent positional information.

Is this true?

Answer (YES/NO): NO